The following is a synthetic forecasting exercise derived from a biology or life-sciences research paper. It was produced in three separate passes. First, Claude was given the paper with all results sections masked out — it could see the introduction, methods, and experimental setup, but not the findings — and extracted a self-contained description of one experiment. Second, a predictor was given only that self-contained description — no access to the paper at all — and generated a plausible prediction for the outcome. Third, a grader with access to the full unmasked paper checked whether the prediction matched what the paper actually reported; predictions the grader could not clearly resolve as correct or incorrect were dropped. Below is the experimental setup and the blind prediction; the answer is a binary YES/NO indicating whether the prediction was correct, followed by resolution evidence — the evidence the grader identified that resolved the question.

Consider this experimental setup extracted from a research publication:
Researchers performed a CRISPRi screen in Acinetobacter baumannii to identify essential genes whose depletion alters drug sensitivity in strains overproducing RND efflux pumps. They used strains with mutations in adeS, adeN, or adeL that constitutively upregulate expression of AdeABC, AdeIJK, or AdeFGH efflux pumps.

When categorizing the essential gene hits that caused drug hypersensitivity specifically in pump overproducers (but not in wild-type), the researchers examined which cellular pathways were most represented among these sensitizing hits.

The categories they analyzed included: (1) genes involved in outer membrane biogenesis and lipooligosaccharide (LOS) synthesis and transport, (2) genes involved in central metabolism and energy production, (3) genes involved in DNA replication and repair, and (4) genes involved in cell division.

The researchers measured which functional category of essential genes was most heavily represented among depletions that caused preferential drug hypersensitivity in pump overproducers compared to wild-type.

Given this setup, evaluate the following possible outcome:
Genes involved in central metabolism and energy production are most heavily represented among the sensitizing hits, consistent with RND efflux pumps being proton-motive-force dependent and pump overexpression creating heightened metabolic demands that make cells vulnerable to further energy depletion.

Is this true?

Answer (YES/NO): NO